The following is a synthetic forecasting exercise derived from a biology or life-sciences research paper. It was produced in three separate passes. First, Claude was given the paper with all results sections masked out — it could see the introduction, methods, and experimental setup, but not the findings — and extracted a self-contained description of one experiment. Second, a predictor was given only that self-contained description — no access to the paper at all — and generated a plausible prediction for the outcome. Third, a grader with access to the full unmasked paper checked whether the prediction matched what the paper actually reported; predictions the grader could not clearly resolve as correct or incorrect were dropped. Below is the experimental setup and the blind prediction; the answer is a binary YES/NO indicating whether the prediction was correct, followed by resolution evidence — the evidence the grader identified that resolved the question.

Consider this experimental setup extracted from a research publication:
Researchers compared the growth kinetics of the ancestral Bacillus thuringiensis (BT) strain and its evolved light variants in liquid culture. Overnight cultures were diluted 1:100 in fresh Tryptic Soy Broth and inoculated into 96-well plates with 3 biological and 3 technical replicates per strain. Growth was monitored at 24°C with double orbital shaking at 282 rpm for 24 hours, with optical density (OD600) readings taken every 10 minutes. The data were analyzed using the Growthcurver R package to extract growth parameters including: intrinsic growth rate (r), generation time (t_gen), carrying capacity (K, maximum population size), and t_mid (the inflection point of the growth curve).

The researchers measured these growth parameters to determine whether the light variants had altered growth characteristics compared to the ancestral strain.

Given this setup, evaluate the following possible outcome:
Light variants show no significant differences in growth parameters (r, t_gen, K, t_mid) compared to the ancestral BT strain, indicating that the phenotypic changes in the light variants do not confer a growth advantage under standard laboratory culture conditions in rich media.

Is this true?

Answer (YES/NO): NO